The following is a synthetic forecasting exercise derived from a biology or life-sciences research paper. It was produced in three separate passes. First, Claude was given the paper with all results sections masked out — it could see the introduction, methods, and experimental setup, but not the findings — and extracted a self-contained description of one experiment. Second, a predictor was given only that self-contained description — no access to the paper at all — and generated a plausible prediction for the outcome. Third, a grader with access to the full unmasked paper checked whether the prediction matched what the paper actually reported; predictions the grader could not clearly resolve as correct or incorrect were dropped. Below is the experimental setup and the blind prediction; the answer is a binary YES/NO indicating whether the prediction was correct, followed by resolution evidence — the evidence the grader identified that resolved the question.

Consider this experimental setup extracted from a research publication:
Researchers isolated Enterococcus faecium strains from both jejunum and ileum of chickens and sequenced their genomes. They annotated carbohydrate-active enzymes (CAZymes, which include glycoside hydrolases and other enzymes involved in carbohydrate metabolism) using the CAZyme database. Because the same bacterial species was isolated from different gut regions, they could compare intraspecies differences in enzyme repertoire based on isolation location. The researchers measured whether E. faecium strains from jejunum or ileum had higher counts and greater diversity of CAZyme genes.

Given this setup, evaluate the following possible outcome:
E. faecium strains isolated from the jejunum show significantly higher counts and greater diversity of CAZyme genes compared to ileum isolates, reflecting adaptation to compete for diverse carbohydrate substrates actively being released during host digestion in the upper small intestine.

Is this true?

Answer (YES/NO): YES